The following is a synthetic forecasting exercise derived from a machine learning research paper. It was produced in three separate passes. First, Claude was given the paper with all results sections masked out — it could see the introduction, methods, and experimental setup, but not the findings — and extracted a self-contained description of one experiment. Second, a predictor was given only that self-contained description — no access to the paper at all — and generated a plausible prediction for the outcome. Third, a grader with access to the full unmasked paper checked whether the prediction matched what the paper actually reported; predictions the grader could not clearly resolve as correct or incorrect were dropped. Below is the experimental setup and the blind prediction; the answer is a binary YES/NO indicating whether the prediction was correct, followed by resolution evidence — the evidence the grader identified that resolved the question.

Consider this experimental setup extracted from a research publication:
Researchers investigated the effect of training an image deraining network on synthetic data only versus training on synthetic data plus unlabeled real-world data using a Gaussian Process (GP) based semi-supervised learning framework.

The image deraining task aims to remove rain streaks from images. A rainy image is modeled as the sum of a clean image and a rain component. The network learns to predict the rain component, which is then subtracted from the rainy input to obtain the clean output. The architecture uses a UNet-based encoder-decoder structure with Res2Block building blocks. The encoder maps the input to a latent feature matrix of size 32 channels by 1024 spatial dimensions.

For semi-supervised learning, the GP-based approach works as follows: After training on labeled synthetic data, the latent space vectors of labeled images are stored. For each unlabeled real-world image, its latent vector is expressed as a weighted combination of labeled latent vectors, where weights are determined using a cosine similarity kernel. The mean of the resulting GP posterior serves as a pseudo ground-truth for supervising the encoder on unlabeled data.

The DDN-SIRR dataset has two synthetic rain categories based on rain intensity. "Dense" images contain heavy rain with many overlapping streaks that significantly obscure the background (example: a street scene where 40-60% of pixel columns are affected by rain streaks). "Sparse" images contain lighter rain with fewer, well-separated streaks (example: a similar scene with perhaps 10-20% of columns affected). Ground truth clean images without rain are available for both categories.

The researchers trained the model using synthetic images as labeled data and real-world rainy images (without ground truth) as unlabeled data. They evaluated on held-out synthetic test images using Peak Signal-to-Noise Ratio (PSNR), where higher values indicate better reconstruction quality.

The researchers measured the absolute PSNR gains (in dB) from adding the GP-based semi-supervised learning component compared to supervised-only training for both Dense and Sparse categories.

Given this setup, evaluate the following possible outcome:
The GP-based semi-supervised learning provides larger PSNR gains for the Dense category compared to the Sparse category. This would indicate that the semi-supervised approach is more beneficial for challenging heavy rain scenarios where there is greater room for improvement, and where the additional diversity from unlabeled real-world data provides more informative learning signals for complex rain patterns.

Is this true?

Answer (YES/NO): YES